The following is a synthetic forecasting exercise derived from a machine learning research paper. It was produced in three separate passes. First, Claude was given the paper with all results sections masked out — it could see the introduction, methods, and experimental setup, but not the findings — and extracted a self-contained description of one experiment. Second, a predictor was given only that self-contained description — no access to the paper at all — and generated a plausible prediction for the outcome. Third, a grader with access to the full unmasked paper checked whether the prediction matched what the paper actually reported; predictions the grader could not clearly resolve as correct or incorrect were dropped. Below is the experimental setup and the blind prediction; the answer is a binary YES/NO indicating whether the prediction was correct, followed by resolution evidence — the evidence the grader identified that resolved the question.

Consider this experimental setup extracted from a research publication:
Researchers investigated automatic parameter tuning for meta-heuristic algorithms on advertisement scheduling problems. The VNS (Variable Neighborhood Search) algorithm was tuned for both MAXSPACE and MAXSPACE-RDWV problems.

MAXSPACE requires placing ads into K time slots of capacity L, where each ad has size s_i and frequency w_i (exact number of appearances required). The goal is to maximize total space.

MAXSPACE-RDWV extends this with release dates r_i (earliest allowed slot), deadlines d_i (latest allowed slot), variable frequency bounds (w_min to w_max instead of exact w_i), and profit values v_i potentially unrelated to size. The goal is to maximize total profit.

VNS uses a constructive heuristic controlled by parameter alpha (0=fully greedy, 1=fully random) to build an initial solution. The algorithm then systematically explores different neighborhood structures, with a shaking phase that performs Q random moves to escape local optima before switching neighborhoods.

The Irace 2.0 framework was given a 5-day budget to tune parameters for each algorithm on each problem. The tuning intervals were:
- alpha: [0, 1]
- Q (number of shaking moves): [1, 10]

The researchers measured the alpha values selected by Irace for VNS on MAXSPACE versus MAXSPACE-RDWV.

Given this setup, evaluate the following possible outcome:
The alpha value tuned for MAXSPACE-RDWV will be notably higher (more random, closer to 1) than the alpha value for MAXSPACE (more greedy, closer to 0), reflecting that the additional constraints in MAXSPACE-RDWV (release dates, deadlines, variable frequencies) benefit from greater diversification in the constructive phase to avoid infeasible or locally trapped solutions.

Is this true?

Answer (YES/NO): NO